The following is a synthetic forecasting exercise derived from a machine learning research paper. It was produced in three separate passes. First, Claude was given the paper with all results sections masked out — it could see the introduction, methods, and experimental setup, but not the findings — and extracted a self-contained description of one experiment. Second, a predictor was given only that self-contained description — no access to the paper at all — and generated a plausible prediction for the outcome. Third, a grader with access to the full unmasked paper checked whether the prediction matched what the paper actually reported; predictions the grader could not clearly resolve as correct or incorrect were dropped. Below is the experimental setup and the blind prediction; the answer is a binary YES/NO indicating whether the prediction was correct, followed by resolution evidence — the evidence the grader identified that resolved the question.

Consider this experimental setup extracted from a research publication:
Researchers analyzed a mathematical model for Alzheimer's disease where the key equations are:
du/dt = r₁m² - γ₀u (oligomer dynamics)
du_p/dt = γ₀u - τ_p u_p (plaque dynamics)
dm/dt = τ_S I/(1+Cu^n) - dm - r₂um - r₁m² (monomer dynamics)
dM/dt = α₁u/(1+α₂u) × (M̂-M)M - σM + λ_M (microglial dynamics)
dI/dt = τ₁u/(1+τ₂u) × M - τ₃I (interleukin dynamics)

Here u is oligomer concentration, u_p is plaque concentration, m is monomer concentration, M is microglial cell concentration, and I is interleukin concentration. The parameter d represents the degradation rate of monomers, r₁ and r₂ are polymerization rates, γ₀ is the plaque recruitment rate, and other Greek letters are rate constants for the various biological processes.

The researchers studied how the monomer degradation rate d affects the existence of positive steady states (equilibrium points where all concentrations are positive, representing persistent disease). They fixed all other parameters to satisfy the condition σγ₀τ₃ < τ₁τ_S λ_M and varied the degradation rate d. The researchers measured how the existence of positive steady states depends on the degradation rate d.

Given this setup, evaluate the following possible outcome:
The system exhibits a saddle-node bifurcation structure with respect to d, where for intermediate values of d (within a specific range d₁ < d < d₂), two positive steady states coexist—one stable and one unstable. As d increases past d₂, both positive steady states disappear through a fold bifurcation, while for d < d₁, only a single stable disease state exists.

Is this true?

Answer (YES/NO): NO